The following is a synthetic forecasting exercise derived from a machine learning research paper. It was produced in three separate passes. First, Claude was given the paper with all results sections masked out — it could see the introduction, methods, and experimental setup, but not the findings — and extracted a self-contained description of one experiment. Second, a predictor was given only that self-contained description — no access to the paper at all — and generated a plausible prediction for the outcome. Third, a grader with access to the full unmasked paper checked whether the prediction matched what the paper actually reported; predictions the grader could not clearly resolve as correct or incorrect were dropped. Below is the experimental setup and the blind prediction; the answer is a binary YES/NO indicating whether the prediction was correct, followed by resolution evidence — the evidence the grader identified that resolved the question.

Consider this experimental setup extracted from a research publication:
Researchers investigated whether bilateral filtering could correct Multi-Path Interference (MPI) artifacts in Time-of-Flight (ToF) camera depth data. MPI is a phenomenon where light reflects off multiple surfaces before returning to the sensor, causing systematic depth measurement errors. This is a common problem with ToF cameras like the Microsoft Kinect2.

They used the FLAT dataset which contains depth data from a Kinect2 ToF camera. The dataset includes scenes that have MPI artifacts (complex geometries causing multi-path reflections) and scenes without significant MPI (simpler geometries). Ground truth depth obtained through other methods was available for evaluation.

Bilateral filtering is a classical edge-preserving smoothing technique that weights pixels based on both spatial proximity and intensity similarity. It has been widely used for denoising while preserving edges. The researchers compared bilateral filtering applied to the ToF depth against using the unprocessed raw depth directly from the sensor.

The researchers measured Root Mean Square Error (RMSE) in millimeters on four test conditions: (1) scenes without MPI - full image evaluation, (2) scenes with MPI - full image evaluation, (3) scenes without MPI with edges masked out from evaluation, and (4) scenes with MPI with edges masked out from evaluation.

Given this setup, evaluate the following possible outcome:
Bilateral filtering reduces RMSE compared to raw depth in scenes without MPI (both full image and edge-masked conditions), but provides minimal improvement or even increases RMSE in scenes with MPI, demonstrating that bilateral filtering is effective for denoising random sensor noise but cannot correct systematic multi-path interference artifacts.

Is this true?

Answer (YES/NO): NO